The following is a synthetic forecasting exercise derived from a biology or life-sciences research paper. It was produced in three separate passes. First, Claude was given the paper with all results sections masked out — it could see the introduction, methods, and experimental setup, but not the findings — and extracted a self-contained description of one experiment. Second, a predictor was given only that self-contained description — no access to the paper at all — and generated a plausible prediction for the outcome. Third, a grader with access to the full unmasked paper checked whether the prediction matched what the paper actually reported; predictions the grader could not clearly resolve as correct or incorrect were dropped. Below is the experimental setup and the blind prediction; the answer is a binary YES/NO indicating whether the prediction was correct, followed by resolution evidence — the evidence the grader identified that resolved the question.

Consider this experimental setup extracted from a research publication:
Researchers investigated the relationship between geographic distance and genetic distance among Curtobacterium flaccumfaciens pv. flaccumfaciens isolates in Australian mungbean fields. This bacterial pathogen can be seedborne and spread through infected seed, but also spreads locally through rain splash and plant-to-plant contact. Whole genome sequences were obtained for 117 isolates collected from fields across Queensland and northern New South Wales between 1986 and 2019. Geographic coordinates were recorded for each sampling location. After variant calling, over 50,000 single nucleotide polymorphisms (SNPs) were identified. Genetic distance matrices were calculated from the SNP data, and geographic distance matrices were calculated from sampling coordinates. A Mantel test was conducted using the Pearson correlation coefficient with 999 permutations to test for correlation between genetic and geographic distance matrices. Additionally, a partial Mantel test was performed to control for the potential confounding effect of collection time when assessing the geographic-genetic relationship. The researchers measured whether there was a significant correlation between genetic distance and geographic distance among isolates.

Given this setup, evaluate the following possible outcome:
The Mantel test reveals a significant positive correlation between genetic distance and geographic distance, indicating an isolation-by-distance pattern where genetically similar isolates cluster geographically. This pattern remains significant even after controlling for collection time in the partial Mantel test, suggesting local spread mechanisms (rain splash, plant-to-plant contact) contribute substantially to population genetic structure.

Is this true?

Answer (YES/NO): NO